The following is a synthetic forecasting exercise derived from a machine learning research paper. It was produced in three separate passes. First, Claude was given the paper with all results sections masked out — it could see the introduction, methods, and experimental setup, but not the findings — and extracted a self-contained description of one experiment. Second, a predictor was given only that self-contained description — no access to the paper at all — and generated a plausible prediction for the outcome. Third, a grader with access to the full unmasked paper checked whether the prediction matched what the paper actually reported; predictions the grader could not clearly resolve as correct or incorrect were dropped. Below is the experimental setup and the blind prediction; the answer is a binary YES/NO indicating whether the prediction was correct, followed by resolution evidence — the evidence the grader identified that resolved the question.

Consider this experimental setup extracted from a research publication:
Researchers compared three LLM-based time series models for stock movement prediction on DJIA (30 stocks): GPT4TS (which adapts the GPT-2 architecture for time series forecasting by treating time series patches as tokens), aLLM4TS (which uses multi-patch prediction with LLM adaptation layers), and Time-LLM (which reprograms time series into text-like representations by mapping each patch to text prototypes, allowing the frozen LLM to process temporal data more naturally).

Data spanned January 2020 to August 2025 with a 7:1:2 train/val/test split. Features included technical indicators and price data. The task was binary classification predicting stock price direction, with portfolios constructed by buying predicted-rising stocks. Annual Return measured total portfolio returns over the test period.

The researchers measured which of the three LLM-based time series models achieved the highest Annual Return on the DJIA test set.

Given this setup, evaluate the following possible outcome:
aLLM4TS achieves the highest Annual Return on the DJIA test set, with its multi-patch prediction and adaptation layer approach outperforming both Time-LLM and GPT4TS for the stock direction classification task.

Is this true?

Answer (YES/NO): NO